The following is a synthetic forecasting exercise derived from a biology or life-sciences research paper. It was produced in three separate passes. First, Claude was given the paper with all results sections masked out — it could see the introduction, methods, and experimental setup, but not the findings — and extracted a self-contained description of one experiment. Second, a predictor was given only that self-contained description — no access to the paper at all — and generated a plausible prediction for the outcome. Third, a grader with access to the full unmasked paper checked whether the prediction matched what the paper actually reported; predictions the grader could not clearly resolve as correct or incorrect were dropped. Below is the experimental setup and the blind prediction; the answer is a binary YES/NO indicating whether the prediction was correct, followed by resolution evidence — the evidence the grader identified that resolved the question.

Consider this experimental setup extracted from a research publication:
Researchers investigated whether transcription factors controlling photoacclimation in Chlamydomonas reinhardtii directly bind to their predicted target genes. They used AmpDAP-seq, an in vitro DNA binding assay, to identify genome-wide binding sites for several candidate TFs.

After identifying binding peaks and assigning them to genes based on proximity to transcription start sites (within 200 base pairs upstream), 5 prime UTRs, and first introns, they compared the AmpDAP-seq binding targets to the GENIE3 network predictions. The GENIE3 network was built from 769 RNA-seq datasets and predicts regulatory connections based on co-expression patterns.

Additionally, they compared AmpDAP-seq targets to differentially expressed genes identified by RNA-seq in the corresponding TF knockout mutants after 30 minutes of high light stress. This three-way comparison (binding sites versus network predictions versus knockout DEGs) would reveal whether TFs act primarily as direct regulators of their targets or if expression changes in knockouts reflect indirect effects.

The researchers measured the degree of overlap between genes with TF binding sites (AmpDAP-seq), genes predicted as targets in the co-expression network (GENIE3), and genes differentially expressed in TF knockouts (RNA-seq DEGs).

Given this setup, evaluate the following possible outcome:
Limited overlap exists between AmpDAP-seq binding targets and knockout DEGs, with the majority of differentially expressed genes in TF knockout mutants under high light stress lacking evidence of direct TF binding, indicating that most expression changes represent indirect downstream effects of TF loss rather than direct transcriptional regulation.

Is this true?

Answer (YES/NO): YES